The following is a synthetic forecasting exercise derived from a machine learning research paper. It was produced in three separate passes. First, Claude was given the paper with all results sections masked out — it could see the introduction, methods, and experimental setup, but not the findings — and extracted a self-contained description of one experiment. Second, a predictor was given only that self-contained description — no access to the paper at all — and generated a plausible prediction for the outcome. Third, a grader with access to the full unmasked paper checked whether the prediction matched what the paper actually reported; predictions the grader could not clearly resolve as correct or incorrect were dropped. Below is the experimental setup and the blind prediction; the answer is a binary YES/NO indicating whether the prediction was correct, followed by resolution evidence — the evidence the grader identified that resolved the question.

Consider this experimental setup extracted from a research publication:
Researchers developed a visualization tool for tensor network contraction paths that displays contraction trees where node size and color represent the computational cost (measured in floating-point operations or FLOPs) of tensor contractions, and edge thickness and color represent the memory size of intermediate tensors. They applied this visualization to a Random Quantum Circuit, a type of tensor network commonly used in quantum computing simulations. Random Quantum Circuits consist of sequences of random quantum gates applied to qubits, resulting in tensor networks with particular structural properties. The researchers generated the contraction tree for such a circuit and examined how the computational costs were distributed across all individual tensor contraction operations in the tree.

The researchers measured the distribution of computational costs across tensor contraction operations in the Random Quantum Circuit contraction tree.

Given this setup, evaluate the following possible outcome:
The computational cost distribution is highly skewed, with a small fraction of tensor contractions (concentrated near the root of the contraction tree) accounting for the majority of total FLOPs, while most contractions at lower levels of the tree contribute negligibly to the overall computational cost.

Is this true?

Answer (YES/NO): YES